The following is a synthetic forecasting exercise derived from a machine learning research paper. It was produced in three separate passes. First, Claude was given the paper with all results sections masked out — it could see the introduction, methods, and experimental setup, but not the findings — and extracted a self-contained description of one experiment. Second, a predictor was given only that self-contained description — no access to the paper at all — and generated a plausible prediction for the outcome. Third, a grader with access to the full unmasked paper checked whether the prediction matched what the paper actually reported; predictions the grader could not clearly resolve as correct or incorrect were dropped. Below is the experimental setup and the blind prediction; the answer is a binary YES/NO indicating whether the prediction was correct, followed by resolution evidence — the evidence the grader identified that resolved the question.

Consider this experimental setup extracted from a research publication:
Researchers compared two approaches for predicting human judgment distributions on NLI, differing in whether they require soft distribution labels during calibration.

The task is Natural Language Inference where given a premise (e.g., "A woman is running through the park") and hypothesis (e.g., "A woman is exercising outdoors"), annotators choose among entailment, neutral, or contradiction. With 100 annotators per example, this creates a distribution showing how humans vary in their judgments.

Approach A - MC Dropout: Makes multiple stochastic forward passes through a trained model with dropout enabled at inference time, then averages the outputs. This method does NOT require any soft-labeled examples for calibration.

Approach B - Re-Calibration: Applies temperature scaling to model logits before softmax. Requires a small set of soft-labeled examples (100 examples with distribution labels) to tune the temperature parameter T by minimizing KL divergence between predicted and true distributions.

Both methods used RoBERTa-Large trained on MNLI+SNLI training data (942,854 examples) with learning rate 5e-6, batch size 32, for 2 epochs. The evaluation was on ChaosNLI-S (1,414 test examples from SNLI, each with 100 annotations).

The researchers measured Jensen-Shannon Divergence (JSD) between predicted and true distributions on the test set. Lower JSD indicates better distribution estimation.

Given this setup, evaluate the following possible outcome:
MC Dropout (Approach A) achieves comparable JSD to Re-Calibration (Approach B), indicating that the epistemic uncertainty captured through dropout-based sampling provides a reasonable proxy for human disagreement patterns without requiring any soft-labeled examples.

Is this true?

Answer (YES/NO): NO